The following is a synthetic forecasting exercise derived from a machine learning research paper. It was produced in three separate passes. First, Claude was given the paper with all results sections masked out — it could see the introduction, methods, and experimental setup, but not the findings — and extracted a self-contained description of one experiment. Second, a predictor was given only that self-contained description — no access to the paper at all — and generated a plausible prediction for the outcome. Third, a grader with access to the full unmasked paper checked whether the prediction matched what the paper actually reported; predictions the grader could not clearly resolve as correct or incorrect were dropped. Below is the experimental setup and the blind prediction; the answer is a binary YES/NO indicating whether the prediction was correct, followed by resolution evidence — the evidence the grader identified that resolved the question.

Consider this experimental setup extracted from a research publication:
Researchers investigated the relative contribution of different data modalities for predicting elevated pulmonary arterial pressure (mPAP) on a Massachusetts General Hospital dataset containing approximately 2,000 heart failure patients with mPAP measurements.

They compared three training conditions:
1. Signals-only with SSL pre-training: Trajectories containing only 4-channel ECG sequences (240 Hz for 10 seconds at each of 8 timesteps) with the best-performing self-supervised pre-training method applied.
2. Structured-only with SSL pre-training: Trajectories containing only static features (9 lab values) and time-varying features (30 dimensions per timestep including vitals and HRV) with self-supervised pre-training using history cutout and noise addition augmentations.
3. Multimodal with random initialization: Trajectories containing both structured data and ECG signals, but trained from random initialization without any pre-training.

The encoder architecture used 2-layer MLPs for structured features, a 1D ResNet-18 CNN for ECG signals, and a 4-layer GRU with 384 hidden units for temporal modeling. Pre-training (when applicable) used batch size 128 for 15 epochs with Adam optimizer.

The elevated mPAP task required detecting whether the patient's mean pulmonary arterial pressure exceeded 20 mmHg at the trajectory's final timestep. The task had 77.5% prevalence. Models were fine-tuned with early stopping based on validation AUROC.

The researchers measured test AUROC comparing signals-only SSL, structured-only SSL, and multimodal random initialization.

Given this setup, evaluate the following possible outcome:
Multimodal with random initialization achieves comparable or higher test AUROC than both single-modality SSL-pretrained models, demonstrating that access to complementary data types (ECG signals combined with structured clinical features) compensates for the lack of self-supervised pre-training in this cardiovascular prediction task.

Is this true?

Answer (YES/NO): NO